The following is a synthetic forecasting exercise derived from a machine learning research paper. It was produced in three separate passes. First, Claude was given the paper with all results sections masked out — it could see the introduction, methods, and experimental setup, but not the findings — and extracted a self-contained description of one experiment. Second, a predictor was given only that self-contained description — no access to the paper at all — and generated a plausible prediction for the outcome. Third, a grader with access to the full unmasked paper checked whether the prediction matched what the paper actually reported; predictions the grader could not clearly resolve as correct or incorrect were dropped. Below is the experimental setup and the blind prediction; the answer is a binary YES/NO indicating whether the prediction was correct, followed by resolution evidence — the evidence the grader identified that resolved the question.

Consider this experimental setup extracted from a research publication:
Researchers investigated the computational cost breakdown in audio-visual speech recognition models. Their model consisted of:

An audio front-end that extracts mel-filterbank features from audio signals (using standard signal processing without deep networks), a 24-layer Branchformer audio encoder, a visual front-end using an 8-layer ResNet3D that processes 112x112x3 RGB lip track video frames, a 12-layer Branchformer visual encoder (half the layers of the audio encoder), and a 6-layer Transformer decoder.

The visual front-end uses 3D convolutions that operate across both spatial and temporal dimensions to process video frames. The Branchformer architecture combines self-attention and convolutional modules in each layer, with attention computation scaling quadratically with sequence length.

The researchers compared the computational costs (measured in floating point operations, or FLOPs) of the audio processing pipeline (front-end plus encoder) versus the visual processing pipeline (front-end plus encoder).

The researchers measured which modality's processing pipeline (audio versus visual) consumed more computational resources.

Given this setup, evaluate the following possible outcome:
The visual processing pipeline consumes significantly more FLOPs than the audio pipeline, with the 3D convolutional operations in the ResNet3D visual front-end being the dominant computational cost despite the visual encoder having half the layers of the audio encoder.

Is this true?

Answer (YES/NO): YES